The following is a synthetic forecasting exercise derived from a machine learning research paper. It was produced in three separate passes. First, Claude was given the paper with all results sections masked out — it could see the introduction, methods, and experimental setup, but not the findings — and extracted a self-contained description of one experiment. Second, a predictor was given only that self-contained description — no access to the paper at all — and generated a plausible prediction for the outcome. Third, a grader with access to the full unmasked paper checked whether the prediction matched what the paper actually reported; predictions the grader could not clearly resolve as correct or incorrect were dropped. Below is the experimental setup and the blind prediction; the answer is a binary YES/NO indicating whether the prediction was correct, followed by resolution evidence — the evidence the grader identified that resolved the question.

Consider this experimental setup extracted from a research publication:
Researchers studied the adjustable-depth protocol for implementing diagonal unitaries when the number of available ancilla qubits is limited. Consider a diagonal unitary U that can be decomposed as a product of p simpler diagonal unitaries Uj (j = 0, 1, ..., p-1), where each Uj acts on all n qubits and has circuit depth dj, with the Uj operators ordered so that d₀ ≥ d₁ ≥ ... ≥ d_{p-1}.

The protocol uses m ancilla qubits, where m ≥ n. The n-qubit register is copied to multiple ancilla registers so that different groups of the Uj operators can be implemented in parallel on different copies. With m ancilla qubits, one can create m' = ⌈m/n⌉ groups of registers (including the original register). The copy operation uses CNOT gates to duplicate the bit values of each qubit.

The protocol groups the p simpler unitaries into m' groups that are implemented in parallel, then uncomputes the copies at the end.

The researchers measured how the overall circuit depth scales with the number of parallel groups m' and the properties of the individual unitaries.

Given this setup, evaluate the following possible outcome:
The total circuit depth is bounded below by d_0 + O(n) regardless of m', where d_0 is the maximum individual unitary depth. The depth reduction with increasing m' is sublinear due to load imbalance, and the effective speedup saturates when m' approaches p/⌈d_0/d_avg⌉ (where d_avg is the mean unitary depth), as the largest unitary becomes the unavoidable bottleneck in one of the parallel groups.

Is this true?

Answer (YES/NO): NO